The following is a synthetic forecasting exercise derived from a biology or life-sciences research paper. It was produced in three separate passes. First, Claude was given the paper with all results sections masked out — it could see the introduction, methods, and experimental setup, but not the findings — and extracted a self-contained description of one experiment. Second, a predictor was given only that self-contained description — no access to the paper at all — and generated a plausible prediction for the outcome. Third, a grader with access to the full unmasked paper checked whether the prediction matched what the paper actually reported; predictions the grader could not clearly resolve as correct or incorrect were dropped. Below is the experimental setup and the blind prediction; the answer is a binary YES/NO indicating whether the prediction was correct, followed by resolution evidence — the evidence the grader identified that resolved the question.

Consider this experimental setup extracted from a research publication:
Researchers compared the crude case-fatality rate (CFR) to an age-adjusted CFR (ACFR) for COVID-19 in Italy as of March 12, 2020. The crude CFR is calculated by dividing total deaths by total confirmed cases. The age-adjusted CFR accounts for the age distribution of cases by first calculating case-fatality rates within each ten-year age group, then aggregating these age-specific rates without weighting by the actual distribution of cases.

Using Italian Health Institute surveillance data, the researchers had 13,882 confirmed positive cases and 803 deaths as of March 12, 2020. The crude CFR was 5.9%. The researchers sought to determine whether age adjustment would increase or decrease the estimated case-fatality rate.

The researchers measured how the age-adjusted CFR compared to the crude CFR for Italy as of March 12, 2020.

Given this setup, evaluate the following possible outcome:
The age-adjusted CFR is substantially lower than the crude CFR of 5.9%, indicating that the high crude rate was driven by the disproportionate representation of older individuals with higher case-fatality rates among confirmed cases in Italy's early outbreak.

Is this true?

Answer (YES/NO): YES